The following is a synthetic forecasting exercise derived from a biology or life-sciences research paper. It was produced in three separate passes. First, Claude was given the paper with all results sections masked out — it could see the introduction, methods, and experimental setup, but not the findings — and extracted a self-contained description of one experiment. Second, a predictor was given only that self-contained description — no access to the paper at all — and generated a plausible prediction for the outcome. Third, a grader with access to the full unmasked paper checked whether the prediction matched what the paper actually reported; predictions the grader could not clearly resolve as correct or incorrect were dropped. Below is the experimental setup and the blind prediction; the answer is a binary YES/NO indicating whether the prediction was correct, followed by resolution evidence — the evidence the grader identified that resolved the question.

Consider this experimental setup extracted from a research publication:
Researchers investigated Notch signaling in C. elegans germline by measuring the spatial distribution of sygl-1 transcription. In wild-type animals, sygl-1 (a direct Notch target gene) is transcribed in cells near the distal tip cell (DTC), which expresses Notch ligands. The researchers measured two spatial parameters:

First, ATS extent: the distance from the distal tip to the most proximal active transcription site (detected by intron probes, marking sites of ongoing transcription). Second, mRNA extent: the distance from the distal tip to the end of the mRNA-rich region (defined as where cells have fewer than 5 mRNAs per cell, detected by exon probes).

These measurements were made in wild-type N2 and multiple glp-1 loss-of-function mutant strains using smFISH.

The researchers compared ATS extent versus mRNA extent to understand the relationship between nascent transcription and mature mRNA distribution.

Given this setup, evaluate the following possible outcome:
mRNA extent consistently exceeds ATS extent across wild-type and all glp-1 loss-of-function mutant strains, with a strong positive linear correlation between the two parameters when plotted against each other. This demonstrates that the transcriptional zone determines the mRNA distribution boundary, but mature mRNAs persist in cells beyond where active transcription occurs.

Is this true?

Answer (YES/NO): YES